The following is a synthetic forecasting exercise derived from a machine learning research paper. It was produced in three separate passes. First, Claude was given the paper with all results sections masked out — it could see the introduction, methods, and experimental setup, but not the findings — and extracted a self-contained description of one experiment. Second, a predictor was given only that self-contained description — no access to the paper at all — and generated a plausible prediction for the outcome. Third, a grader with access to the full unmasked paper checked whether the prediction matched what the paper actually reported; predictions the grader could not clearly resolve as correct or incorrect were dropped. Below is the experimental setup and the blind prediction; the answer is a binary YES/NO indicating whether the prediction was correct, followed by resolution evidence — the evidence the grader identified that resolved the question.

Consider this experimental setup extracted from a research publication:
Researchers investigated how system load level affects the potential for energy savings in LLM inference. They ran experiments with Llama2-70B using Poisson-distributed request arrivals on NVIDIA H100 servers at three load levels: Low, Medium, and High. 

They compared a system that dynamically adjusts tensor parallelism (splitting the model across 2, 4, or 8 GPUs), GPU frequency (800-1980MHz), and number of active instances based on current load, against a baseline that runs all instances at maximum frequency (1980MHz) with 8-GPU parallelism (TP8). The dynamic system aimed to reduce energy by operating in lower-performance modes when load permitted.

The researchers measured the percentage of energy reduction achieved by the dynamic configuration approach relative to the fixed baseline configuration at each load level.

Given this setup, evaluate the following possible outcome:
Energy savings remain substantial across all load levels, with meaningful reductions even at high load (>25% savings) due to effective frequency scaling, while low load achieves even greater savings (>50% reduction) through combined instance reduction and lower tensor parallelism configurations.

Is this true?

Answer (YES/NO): NO